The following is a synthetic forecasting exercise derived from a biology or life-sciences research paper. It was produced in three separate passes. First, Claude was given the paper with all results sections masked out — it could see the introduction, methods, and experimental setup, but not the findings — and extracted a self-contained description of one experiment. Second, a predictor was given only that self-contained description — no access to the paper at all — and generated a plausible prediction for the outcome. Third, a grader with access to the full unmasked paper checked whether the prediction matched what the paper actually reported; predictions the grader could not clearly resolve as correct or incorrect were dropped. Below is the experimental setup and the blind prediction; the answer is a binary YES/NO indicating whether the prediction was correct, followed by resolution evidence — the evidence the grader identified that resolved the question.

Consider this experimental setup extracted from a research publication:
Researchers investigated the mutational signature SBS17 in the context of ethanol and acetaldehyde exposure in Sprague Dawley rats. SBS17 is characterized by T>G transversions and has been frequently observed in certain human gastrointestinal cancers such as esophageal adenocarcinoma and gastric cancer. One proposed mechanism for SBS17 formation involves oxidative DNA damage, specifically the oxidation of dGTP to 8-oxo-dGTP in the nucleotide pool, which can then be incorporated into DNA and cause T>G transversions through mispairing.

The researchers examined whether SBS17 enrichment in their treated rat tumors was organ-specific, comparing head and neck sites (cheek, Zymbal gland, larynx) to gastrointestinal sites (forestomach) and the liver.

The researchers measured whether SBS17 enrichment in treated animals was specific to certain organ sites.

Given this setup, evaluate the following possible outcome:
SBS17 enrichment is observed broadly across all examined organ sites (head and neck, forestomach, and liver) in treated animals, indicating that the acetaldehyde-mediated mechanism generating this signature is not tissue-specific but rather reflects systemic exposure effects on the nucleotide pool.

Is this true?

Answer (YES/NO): NO